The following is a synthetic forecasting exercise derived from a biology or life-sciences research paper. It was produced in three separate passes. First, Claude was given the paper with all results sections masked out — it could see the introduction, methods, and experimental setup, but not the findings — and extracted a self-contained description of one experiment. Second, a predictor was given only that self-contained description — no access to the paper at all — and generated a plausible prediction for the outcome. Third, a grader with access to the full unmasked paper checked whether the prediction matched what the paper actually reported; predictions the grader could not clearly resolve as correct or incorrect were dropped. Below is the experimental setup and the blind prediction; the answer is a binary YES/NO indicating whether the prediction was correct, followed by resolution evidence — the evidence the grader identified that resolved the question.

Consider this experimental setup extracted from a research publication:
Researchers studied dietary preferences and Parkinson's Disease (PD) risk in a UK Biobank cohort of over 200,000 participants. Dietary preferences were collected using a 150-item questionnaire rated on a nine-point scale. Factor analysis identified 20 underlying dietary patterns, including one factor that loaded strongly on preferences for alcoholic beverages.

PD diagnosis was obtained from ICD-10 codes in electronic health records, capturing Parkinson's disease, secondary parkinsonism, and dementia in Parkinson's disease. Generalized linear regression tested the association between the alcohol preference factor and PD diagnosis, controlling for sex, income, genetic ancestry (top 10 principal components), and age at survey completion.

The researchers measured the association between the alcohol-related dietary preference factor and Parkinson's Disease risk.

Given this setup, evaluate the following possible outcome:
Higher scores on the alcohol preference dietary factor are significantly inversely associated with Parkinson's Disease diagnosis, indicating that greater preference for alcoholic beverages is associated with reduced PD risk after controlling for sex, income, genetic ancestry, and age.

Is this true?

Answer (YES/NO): YES